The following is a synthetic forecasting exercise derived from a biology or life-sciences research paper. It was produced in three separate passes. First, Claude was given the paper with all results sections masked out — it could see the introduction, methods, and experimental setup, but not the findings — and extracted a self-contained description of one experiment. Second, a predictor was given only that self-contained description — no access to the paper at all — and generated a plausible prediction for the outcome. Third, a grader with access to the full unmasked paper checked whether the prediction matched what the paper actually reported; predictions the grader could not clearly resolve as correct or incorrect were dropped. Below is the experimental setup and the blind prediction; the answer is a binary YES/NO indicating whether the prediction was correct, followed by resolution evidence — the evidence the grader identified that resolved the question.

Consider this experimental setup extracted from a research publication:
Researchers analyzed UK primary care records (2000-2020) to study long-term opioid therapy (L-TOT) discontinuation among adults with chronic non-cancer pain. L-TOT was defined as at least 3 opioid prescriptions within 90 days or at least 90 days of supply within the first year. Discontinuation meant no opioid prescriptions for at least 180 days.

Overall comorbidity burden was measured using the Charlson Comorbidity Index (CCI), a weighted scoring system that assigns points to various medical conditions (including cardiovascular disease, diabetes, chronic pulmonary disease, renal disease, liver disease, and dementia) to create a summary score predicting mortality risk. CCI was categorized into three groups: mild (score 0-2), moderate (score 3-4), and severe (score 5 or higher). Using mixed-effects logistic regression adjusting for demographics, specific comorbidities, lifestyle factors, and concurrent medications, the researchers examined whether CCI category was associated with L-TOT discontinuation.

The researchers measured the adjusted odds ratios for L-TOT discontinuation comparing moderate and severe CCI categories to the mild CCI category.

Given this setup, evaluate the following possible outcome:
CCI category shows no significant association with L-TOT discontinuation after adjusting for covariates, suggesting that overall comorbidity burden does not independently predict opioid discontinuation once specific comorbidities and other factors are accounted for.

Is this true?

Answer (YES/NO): YES